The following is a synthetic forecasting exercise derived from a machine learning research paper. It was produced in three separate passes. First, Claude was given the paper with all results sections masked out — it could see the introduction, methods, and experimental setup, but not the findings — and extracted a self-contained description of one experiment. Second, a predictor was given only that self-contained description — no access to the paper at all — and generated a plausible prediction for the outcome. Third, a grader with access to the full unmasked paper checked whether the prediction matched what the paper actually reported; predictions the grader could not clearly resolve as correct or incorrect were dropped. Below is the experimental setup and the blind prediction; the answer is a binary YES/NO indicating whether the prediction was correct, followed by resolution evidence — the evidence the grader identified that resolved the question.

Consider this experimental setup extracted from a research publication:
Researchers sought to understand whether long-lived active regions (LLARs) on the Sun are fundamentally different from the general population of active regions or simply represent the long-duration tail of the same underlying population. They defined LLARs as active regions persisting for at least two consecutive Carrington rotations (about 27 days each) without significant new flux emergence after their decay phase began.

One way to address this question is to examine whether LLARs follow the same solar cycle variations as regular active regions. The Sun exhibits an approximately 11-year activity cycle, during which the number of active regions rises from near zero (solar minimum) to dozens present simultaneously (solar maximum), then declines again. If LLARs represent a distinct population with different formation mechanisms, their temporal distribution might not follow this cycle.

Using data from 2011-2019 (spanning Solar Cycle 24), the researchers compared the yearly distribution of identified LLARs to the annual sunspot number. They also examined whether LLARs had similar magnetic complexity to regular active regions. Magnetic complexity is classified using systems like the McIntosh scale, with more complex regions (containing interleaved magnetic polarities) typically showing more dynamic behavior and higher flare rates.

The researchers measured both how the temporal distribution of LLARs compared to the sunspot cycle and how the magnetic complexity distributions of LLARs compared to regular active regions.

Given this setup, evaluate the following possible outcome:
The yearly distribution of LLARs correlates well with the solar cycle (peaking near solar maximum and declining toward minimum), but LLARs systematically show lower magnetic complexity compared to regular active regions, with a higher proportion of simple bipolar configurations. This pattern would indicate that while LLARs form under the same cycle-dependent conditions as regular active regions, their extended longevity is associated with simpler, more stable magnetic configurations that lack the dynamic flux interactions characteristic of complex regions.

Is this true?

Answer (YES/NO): NO